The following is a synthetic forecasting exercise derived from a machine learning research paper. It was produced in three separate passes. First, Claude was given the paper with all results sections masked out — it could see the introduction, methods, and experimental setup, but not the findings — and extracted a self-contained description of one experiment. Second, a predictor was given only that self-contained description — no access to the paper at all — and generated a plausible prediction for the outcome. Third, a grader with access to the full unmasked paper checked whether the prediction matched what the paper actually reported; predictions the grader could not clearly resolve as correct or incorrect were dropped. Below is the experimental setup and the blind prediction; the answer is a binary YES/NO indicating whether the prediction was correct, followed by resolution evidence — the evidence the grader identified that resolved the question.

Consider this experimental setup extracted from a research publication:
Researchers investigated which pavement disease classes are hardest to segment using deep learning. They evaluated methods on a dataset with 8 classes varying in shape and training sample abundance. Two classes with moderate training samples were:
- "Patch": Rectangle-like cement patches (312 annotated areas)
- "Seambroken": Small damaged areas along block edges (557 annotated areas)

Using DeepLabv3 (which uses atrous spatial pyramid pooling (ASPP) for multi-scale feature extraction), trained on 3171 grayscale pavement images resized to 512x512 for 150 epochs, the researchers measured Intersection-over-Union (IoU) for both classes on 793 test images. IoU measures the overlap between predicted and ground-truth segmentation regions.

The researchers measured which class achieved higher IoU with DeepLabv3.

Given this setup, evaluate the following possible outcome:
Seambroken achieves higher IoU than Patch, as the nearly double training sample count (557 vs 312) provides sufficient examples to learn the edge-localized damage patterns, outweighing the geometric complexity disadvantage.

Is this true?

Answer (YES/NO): NO